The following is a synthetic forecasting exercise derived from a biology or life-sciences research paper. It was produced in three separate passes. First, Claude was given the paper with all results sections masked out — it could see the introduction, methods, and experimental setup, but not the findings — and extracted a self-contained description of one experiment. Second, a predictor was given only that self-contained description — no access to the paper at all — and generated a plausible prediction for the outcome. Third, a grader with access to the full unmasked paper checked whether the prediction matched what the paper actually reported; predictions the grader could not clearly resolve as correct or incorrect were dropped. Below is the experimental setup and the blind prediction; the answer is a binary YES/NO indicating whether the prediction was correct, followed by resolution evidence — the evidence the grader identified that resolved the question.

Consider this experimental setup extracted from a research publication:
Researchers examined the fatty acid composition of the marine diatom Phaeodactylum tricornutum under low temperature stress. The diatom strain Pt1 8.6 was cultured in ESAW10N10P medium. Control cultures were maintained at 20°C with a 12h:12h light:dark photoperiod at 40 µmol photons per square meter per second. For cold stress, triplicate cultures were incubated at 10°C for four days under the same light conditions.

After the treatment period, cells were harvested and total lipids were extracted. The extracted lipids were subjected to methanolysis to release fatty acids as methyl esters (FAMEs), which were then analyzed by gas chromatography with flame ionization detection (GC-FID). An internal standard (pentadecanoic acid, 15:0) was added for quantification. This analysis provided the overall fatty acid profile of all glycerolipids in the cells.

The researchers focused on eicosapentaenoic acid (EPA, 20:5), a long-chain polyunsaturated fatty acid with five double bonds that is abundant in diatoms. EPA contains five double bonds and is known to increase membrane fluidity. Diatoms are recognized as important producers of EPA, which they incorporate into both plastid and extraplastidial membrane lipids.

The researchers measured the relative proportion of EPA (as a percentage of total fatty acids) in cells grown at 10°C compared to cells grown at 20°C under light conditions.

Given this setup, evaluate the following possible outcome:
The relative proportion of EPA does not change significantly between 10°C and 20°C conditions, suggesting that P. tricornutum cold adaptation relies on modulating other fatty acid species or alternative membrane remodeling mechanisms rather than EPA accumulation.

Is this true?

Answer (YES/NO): YES